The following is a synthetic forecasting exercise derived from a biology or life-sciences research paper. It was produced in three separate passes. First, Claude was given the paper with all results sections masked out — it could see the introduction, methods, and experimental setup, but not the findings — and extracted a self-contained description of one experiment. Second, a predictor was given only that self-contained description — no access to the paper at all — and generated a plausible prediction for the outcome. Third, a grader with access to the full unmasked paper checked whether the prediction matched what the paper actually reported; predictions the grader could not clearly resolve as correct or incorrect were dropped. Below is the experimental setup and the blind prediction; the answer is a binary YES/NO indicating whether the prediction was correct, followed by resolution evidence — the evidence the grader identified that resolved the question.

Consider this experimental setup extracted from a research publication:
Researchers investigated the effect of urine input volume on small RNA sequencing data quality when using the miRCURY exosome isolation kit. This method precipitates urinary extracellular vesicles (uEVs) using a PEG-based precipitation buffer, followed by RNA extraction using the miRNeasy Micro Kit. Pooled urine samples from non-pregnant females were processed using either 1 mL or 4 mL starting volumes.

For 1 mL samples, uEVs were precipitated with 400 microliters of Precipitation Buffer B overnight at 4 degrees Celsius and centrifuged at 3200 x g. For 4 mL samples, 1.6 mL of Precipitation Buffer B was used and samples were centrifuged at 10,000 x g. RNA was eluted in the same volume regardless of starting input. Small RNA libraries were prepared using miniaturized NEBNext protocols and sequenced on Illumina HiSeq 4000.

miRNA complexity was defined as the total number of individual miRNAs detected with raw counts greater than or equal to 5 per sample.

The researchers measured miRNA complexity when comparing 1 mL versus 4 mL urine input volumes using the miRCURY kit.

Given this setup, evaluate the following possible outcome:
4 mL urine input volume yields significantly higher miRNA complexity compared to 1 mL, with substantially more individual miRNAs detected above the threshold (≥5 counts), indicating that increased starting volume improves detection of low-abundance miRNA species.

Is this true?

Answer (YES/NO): YES